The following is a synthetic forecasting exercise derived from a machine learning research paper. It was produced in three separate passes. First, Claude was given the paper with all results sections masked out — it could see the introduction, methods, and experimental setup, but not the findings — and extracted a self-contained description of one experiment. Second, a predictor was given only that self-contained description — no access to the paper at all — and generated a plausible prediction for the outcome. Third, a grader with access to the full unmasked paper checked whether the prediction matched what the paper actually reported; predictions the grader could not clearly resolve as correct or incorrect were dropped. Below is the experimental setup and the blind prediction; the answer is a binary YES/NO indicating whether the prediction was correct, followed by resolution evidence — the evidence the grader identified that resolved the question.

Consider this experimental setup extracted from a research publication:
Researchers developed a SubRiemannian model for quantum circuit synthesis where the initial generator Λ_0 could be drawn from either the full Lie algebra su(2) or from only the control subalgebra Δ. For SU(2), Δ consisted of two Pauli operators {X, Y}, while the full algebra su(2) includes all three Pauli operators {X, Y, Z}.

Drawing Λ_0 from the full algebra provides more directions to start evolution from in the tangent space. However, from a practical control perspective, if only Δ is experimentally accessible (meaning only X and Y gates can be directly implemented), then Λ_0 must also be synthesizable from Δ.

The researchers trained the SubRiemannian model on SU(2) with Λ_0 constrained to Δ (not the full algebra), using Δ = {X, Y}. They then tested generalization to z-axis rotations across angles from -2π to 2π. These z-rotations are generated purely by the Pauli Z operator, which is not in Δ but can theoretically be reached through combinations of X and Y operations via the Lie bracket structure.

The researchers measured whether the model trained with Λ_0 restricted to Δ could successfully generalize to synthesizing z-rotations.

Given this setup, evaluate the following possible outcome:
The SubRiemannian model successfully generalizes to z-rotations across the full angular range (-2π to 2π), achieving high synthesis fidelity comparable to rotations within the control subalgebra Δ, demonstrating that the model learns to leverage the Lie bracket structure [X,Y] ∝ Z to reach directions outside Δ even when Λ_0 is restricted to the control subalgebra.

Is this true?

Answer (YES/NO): NO